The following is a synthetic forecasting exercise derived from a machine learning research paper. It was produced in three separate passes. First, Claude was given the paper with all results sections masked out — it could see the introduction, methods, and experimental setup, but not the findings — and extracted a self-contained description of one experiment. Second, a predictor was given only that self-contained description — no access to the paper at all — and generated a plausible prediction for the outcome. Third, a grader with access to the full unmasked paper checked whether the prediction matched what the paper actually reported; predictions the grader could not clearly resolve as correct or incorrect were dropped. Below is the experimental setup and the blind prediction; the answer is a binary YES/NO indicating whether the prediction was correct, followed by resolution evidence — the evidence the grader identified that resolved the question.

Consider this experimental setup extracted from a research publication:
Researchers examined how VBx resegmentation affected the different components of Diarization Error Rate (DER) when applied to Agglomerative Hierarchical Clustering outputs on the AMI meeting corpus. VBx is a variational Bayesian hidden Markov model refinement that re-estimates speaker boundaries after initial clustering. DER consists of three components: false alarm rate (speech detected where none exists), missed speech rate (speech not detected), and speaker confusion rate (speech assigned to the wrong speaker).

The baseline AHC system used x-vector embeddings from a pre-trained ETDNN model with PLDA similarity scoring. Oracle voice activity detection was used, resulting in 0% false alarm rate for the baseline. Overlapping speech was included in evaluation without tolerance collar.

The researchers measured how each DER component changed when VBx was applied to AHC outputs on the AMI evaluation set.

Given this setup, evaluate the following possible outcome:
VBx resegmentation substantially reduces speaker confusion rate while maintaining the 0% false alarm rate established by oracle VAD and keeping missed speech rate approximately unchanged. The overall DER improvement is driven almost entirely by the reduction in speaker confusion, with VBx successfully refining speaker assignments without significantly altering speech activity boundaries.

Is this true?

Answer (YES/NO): YES